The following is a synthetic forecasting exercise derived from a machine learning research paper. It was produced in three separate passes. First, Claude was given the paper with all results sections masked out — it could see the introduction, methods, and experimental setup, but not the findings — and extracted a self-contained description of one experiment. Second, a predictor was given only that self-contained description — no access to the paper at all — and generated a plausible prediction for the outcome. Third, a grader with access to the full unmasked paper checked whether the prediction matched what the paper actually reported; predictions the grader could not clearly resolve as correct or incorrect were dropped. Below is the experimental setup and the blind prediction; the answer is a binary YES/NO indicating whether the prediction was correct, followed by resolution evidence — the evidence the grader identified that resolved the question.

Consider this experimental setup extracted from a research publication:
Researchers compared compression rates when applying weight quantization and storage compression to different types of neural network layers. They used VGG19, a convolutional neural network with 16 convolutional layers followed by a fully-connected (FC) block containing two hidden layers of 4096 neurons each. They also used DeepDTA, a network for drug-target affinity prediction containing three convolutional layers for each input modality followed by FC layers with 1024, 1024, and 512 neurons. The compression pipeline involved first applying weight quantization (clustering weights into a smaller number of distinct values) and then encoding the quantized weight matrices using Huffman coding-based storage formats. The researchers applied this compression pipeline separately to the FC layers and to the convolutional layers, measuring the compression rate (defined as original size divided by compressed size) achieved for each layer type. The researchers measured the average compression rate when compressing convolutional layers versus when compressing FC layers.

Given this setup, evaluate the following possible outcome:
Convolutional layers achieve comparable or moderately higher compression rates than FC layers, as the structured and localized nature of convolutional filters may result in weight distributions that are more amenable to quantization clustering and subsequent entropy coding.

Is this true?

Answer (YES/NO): NO